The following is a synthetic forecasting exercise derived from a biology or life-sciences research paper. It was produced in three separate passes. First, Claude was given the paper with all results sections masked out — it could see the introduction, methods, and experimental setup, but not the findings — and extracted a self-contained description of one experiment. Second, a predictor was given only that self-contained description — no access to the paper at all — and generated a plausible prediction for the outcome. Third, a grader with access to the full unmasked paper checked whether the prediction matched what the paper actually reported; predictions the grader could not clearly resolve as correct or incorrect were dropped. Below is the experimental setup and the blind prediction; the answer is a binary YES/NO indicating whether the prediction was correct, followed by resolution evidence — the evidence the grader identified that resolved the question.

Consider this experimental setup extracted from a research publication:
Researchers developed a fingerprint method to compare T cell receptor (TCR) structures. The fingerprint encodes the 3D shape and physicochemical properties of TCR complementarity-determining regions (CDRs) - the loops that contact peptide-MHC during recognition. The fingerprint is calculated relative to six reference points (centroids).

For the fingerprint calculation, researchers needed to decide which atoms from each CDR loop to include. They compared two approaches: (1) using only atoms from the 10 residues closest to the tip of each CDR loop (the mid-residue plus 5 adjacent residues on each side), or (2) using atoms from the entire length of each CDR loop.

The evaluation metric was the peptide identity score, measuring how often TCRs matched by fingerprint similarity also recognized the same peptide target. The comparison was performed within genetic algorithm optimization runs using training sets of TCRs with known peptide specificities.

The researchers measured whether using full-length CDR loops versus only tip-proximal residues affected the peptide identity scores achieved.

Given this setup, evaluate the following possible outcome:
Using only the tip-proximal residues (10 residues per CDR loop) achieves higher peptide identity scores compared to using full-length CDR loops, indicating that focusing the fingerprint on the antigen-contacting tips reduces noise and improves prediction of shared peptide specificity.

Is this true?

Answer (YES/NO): NO